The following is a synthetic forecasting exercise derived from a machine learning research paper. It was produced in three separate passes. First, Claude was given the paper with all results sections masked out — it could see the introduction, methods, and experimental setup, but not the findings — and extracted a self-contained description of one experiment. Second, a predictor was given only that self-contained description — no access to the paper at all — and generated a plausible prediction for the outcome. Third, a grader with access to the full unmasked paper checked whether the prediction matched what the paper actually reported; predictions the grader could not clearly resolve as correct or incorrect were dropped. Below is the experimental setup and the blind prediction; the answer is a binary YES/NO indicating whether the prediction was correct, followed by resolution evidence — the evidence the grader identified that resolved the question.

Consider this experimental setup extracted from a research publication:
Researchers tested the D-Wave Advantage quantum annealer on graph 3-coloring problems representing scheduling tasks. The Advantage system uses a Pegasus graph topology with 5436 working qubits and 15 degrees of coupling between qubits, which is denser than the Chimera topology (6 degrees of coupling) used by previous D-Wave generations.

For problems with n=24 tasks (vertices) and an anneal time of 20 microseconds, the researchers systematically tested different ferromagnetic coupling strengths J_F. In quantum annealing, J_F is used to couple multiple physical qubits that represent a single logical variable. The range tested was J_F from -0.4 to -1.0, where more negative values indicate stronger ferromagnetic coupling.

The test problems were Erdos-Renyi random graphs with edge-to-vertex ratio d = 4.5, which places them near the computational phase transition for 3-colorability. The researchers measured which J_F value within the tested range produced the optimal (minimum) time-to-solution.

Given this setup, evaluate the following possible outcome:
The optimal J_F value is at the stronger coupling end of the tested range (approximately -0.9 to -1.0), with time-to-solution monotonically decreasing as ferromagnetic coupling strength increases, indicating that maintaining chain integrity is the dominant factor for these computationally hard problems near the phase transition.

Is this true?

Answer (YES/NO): NO